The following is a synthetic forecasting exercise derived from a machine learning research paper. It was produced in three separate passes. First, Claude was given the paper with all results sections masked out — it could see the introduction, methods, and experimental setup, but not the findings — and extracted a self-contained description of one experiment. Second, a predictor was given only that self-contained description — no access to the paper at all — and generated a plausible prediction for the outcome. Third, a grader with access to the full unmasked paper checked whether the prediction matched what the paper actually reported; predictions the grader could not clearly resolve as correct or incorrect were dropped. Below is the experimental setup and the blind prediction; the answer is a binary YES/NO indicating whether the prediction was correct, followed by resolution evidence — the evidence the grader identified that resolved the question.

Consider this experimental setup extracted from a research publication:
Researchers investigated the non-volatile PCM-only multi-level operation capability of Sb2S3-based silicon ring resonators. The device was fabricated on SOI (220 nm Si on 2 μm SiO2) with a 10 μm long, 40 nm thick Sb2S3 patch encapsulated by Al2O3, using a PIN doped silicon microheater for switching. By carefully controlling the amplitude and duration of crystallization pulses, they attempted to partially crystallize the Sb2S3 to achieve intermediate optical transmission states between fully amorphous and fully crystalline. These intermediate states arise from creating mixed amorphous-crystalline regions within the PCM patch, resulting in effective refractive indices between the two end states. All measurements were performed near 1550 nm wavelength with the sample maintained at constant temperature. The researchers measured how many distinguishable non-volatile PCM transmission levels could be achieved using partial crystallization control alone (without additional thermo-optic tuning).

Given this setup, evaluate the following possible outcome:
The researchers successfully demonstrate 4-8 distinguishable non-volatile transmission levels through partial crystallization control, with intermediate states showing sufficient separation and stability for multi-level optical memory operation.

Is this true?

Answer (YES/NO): NO